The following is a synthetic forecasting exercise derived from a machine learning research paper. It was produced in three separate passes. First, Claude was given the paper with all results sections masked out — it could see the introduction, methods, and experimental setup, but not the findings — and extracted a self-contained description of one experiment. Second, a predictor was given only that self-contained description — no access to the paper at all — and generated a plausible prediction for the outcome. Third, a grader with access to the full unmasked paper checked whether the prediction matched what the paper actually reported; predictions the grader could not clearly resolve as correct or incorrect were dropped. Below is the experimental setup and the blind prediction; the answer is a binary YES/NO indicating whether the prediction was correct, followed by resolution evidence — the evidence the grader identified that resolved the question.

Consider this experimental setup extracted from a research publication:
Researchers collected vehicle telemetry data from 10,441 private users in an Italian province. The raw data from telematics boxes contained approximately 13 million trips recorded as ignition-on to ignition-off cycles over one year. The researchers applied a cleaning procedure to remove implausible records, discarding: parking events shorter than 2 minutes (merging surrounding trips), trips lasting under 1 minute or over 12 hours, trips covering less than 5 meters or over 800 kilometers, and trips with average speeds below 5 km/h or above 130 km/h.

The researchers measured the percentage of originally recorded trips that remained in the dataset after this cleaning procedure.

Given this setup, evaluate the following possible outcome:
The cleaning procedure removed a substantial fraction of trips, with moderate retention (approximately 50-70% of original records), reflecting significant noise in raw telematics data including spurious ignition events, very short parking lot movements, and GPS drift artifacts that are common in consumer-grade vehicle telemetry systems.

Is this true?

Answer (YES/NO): NO